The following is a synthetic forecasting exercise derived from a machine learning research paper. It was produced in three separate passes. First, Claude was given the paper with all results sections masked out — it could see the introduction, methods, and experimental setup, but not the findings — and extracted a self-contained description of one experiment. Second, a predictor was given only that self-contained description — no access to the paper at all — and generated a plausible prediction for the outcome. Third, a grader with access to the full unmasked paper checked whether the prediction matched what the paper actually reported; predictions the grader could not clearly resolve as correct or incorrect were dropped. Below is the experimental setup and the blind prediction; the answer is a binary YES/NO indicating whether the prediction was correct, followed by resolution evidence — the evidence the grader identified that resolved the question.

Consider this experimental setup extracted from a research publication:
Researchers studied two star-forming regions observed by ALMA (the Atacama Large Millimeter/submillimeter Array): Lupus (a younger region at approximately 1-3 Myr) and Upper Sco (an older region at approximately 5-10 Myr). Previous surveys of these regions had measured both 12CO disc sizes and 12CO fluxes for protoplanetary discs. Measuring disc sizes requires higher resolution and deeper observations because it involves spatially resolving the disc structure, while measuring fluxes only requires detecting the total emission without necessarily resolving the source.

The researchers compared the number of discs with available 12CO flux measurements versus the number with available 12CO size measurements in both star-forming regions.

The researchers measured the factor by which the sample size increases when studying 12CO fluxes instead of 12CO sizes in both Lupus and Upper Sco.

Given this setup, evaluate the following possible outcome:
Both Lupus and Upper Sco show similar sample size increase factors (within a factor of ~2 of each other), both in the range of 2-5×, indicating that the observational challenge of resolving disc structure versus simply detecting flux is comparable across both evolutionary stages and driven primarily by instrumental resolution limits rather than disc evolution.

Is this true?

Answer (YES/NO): NO